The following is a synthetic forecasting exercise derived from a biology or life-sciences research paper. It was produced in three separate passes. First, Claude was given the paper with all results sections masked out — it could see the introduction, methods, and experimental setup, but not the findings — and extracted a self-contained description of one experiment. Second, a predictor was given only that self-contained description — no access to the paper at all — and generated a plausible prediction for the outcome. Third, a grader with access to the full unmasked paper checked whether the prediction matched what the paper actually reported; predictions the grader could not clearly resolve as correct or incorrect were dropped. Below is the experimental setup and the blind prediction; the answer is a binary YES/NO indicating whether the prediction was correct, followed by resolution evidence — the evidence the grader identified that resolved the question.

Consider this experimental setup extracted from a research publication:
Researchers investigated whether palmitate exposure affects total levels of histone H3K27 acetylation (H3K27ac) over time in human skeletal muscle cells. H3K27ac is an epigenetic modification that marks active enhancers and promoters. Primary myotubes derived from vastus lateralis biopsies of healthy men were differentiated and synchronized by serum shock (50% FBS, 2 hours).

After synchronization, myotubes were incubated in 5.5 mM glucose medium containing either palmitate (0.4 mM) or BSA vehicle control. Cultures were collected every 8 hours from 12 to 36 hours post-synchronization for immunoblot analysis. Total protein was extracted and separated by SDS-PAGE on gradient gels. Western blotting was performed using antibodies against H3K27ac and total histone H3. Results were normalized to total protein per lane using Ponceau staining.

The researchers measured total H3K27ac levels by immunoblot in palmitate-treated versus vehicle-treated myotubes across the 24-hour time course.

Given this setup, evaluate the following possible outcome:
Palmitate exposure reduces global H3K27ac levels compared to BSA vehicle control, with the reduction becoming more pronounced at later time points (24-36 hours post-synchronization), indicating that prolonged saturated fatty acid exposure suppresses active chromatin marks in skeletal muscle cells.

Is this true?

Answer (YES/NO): NO